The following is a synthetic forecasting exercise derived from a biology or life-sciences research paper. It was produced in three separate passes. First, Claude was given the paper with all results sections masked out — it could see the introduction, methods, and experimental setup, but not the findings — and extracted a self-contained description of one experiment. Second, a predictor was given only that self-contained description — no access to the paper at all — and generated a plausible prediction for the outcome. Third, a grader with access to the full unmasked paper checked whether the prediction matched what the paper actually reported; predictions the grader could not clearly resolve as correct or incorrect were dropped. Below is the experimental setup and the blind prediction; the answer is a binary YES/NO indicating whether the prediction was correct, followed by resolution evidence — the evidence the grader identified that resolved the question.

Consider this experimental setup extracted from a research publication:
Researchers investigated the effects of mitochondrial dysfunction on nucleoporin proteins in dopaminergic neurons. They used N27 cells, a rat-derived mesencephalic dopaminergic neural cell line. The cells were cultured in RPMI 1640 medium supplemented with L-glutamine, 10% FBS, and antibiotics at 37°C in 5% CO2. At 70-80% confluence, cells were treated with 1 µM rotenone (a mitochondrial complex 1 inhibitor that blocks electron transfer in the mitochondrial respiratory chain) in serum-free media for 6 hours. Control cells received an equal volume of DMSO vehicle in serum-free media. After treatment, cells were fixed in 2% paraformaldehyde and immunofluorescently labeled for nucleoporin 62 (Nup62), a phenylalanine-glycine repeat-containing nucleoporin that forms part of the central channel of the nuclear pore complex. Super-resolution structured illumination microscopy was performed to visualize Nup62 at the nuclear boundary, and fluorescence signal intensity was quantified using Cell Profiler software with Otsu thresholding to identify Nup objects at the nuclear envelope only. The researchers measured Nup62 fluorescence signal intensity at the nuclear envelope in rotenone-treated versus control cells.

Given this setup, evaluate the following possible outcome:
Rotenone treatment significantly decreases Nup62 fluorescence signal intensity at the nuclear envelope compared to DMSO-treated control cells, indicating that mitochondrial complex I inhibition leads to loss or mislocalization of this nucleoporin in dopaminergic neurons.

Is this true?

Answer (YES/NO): YES